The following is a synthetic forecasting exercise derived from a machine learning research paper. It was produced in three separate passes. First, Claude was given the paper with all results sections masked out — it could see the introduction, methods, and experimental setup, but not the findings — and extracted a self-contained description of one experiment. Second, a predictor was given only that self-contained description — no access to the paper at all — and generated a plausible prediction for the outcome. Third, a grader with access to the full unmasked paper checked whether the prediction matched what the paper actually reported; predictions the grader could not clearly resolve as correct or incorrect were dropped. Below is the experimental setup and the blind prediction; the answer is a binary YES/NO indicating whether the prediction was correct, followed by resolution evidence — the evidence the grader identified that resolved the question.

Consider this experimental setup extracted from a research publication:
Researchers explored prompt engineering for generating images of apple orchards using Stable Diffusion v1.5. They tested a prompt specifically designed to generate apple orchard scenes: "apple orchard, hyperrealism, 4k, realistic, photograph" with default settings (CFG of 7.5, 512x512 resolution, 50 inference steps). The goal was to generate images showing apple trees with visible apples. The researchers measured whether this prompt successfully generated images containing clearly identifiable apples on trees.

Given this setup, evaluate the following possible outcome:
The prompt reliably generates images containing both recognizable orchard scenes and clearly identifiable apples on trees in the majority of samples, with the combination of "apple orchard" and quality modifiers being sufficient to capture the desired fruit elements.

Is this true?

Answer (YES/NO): NO